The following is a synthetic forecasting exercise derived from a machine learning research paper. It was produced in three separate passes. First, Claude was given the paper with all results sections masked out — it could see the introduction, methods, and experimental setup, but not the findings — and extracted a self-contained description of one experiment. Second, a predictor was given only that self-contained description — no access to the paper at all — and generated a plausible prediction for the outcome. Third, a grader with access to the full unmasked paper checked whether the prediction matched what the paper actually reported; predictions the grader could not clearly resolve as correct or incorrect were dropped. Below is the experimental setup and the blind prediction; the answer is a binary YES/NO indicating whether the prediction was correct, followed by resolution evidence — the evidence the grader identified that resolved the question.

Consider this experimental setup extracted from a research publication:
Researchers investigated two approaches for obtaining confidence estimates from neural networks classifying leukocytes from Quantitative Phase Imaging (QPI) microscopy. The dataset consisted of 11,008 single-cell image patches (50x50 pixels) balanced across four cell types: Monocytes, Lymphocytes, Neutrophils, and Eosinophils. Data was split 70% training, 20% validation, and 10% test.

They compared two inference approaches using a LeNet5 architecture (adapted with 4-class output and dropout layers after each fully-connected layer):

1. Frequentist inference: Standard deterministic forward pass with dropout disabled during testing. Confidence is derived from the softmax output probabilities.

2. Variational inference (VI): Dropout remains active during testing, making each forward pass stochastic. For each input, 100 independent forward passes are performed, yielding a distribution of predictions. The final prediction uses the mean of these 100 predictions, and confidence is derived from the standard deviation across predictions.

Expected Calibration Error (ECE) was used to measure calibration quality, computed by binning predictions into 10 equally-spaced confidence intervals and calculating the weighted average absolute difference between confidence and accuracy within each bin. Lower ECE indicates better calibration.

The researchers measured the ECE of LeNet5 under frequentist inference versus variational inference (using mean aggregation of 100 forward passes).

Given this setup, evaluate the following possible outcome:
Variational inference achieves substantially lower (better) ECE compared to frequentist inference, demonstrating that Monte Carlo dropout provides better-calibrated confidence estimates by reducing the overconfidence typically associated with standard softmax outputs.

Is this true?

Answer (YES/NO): NO